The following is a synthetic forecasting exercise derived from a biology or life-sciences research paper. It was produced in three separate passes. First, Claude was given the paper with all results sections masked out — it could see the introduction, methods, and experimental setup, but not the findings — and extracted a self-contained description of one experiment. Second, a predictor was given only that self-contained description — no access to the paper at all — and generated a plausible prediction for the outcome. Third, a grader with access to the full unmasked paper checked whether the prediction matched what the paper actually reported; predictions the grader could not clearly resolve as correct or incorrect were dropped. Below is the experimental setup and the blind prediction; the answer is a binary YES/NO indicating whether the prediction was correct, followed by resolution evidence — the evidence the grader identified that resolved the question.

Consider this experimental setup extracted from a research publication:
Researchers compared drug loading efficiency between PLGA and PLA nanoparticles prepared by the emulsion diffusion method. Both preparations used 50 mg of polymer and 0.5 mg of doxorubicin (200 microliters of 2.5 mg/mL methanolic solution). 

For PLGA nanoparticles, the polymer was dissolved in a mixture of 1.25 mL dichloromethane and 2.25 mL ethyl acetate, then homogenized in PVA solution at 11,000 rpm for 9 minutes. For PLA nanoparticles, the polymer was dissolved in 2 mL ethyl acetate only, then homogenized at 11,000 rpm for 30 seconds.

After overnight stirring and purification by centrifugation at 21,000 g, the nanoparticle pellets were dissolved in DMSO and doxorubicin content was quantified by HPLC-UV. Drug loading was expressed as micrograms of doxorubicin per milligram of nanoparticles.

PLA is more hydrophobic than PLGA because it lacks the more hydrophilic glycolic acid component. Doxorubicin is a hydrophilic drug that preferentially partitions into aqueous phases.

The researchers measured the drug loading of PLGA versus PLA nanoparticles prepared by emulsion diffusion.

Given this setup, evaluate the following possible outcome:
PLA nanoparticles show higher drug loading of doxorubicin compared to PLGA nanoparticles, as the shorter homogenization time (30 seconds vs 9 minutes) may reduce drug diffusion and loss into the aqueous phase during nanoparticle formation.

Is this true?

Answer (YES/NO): NO